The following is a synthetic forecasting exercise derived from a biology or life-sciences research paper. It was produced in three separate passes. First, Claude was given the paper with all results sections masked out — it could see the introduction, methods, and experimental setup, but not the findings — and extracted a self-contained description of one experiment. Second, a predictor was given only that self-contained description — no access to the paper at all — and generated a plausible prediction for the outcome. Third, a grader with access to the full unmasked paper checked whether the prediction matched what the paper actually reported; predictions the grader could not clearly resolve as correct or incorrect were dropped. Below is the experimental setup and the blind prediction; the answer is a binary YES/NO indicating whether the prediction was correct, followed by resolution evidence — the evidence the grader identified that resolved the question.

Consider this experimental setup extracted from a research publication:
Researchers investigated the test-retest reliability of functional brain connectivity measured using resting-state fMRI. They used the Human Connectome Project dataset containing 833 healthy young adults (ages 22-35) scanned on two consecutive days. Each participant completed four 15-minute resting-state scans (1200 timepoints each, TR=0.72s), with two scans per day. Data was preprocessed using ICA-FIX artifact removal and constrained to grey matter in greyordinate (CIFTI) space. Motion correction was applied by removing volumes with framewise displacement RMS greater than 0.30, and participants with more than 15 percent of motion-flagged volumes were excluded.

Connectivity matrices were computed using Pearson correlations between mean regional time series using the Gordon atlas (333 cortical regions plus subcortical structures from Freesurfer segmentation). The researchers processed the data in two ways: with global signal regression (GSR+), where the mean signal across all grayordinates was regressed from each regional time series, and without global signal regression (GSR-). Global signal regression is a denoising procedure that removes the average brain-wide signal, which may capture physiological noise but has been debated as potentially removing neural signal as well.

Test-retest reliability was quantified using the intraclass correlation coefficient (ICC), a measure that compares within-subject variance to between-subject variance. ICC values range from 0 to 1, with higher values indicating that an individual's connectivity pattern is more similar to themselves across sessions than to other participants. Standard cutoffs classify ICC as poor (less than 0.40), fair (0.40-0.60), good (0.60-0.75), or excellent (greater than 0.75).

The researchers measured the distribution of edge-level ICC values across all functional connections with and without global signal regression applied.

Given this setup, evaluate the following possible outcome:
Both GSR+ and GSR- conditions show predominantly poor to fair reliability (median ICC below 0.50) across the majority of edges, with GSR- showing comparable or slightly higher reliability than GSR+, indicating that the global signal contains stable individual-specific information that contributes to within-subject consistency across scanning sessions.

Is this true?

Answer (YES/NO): NO